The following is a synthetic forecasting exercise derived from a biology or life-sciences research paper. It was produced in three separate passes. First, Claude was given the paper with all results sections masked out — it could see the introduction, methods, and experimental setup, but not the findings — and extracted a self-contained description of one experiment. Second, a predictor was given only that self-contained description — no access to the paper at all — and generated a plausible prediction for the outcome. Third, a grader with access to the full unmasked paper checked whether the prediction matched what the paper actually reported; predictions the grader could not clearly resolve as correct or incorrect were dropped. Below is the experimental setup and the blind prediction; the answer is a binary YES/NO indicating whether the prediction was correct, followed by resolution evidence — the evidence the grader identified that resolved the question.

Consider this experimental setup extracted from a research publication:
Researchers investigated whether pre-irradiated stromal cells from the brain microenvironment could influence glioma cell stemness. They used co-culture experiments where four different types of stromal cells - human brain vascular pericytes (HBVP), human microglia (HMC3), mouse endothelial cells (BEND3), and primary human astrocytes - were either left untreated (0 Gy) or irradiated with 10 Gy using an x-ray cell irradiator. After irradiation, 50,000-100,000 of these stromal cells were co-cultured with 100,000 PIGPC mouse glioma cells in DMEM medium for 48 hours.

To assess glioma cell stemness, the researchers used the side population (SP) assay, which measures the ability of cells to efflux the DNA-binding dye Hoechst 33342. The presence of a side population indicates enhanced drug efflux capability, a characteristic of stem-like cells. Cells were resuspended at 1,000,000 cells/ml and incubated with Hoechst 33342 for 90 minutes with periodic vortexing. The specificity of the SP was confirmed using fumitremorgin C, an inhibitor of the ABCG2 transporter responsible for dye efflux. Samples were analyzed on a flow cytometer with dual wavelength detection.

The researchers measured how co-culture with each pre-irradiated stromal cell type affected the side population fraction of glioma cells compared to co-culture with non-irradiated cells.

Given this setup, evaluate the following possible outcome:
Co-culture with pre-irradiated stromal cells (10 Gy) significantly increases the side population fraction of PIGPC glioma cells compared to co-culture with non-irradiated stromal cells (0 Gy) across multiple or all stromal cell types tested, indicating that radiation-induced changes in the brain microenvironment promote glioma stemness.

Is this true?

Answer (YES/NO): NO